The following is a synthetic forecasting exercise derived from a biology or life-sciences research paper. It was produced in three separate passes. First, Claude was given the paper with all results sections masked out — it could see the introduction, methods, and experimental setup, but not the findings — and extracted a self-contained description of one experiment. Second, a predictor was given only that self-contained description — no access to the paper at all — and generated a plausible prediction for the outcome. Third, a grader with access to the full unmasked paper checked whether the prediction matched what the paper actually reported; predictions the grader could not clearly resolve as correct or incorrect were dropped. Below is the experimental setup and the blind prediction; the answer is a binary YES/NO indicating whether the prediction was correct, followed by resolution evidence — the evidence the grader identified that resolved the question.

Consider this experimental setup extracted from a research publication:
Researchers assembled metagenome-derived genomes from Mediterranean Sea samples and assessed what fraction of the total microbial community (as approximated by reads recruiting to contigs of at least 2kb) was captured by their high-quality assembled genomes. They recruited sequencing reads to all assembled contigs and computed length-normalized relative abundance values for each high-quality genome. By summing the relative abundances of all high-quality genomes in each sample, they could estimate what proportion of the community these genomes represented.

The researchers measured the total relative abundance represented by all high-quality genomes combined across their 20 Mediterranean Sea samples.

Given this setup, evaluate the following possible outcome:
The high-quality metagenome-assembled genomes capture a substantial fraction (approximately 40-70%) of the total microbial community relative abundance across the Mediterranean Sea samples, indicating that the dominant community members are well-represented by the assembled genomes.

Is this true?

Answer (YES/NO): NO